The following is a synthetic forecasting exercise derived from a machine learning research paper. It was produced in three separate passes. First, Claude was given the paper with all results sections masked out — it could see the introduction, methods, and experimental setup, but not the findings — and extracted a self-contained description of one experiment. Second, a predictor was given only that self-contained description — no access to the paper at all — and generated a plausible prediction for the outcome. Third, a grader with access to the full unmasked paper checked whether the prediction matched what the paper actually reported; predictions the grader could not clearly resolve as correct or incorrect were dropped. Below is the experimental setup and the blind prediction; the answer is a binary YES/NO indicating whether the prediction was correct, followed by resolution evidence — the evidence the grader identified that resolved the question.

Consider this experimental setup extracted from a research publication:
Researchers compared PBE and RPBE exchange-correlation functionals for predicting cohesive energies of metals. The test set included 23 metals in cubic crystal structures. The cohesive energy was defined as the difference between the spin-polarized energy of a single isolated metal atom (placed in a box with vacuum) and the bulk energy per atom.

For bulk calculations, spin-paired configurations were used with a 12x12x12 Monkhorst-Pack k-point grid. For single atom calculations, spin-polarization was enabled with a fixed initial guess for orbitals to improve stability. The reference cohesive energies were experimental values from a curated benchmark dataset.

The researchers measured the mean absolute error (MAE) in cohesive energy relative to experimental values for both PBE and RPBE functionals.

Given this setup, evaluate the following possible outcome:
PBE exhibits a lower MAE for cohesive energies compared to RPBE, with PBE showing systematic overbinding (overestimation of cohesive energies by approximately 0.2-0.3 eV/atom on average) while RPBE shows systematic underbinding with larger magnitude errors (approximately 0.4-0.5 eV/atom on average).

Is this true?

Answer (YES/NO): NO